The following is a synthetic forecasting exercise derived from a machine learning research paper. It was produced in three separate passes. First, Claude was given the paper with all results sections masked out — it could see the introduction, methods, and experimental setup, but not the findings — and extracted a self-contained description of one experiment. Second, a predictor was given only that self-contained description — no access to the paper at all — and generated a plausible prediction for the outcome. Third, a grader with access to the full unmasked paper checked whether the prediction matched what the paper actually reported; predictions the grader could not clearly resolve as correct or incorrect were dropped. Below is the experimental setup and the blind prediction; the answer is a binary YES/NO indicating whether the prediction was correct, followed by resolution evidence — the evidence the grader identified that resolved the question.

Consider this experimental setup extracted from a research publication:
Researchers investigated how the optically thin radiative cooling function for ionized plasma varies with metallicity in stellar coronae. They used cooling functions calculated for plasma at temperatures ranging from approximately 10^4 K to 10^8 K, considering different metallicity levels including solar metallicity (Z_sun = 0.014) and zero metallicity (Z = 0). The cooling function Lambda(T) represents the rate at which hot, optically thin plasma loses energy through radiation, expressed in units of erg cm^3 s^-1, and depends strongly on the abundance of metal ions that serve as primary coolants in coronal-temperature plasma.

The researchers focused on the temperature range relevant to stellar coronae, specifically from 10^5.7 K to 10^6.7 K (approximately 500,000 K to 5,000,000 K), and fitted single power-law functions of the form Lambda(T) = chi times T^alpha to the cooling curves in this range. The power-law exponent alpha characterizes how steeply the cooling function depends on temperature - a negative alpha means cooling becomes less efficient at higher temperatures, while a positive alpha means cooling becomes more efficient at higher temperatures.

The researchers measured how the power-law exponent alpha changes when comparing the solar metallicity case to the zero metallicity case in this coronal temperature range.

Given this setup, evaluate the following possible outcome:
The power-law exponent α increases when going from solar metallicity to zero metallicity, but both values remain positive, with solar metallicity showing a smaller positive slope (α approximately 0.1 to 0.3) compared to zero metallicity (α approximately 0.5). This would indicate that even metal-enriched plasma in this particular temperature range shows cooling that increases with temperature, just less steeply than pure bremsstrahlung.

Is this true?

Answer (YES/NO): NO